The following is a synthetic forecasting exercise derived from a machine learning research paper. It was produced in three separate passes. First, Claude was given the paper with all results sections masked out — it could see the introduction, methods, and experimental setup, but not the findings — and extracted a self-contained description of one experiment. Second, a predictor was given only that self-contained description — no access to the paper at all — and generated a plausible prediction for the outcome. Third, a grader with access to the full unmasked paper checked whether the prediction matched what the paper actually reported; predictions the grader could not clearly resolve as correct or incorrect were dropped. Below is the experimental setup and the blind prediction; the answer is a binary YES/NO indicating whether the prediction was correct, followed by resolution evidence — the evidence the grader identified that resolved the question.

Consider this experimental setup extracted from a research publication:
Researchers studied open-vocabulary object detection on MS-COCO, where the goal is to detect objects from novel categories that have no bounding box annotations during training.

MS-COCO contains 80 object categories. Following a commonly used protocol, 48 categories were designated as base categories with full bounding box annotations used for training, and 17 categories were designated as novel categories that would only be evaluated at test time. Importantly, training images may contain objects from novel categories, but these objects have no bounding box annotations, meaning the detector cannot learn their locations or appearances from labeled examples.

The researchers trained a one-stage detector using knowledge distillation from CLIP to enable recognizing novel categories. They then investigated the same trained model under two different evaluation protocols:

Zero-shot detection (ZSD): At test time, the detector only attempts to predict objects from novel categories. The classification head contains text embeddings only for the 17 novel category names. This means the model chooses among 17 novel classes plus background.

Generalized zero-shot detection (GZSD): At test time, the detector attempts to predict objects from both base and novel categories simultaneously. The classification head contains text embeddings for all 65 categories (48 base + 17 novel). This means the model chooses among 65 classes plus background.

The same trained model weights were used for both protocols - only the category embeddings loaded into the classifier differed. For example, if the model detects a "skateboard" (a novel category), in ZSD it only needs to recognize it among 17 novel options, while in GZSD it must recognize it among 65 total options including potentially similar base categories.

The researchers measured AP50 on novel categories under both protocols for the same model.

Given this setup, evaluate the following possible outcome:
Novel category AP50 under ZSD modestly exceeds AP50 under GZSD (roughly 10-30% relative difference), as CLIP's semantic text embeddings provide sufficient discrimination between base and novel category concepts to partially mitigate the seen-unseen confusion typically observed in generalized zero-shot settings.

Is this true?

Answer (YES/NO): YES